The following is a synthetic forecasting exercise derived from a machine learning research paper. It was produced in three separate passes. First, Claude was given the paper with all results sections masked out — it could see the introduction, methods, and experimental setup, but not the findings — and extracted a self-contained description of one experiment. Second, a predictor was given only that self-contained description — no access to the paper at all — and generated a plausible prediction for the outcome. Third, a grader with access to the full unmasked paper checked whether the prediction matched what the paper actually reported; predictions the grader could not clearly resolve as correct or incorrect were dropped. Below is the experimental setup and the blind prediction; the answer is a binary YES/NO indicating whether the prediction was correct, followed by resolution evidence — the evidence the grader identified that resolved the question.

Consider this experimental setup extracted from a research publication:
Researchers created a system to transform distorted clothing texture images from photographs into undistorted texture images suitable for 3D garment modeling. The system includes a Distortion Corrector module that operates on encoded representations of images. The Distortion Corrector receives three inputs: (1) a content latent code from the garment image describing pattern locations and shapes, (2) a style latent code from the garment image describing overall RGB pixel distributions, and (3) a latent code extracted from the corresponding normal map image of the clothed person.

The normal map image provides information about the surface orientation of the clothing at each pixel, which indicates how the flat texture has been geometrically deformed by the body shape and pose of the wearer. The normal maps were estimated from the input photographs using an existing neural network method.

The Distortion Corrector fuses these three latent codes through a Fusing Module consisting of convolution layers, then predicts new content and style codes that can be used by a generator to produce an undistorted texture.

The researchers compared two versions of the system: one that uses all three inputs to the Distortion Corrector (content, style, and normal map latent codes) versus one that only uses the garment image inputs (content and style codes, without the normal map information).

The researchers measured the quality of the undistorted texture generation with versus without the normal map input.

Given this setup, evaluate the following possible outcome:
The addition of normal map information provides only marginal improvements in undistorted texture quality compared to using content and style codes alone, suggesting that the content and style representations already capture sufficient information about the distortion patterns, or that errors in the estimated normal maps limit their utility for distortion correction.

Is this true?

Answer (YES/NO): NO